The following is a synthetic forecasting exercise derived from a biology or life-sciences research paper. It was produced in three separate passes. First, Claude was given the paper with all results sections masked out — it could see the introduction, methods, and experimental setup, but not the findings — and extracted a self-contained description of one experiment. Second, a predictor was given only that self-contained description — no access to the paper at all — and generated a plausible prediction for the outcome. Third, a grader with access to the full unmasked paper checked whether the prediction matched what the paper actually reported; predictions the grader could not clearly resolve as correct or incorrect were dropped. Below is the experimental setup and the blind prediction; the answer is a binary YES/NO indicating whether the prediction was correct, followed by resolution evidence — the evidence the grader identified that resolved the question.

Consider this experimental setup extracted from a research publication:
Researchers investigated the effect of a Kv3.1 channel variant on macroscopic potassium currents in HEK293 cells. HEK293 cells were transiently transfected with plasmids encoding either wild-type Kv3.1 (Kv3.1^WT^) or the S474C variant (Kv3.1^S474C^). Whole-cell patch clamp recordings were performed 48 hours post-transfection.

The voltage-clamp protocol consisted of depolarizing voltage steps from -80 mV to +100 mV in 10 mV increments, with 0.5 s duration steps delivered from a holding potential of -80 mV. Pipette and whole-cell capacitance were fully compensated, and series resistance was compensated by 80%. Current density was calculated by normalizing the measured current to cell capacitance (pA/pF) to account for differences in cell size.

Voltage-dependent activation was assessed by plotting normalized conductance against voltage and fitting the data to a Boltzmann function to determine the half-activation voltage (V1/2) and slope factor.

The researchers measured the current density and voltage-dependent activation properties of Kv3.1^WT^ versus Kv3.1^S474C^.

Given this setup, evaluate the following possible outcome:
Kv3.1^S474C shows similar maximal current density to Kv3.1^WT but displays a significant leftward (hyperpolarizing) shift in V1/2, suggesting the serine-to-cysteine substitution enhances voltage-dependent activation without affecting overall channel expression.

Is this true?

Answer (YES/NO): NO